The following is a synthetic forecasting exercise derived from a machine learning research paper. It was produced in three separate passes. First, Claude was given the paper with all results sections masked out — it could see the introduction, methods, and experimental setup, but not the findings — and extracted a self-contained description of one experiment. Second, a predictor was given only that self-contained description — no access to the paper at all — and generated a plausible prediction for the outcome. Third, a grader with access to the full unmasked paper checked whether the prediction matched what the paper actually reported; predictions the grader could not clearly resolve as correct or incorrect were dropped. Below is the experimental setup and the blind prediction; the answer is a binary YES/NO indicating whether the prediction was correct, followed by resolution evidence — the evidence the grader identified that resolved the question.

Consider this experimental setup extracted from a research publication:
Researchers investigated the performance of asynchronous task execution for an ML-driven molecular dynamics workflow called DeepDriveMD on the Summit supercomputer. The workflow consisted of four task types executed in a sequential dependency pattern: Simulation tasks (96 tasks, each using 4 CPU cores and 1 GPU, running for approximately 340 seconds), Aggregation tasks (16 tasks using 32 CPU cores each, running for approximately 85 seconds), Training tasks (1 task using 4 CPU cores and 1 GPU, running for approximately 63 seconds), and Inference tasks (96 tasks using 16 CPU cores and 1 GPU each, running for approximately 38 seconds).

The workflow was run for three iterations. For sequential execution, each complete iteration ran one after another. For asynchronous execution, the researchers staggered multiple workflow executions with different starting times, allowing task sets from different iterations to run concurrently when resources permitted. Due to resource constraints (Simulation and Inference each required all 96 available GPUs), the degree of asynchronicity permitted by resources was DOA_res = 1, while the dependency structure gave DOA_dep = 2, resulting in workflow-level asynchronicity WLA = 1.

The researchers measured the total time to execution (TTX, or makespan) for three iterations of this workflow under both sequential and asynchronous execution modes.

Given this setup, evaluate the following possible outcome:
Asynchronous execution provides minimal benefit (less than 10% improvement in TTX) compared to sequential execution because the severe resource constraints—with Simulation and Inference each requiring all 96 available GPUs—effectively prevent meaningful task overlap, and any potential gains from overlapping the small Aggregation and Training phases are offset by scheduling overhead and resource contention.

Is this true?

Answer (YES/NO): NO